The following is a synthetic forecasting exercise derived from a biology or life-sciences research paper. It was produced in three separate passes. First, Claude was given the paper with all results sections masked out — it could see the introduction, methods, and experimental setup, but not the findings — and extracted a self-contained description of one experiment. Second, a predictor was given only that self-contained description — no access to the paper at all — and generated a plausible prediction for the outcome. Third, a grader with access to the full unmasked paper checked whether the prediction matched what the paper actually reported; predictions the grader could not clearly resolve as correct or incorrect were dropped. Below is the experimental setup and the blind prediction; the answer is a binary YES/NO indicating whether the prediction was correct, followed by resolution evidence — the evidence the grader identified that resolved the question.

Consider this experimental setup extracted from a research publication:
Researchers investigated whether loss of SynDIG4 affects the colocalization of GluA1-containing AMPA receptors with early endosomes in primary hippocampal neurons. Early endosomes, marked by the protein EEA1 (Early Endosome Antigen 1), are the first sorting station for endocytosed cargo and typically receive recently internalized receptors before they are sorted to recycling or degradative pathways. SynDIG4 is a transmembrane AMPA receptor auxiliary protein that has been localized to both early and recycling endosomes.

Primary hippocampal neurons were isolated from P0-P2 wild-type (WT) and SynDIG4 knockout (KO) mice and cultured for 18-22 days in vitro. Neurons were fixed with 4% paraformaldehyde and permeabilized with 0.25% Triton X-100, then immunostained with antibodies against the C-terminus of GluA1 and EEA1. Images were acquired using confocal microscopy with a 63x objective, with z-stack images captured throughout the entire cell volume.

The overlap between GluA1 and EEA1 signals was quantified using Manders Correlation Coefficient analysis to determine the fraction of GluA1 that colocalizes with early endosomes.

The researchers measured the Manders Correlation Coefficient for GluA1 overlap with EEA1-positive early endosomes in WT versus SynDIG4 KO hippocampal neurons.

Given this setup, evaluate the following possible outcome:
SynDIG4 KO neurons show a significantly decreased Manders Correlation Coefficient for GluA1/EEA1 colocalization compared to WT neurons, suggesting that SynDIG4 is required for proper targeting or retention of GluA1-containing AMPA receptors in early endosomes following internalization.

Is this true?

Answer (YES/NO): NO